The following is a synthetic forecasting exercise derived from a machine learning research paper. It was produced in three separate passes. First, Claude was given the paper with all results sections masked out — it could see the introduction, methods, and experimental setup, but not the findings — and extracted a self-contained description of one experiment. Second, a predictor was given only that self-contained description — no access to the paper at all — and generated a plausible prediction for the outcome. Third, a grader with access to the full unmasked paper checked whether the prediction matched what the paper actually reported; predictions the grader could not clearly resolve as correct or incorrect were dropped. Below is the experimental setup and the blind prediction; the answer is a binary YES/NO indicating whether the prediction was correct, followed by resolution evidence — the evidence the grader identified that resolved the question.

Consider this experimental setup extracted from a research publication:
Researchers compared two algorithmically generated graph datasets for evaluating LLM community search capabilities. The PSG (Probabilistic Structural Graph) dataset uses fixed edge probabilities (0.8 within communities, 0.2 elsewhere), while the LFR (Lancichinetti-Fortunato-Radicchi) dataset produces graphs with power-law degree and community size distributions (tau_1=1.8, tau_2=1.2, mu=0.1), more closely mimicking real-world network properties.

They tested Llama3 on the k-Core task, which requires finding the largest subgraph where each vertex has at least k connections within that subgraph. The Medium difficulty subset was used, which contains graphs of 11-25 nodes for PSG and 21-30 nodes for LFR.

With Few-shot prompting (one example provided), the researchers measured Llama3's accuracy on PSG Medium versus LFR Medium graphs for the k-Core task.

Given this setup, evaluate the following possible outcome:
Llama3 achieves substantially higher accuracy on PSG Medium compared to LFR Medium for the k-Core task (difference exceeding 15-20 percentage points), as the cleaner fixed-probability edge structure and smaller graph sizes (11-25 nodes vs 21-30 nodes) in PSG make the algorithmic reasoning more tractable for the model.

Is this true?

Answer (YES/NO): NO